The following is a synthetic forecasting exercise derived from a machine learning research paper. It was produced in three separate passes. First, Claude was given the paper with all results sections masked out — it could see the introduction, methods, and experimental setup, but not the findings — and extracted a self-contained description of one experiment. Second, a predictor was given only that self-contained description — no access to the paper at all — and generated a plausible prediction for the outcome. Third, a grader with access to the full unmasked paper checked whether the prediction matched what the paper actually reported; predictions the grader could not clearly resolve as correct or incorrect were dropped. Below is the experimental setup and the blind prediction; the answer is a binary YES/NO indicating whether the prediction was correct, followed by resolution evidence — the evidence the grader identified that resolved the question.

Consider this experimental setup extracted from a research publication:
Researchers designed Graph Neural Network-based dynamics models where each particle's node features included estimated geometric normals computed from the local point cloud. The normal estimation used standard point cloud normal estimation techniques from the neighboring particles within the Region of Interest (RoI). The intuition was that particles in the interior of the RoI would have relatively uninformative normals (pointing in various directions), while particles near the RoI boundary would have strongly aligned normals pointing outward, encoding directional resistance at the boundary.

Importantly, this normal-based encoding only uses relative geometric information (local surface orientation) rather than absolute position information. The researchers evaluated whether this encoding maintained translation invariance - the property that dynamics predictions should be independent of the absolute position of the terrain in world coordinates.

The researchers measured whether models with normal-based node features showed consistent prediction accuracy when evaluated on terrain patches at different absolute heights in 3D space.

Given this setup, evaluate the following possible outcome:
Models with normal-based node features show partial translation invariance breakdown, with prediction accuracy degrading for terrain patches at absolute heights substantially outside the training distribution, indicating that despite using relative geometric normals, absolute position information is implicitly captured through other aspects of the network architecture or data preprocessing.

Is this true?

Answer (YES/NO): NO